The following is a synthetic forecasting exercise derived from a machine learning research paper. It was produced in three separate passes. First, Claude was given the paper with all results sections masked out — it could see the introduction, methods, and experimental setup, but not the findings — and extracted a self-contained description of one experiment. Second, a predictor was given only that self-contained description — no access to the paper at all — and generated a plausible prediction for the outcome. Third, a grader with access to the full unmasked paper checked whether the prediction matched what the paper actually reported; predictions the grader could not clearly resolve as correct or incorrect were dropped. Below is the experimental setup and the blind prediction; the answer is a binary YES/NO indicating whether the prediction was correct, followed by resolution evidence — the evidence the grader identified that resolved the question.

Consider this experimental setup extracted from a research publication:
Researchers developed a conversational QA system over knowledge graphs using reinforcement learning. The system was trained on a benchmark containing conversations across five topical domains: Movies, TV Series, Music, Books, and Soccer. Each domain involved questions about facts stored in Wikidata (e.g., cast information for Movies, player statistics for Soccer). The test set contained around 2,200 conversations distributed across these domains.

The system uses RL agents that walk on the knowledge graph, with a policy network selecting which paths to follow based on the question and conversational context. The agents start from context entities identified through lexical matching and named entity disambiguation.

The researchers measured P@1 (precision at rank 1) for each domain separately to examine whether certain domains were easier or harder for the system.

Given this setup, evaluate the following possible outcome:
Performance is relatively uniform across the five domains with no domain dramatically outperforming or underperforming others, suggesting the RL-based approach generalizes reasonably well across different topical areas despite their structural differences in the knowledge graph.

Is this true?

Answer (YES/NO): NO